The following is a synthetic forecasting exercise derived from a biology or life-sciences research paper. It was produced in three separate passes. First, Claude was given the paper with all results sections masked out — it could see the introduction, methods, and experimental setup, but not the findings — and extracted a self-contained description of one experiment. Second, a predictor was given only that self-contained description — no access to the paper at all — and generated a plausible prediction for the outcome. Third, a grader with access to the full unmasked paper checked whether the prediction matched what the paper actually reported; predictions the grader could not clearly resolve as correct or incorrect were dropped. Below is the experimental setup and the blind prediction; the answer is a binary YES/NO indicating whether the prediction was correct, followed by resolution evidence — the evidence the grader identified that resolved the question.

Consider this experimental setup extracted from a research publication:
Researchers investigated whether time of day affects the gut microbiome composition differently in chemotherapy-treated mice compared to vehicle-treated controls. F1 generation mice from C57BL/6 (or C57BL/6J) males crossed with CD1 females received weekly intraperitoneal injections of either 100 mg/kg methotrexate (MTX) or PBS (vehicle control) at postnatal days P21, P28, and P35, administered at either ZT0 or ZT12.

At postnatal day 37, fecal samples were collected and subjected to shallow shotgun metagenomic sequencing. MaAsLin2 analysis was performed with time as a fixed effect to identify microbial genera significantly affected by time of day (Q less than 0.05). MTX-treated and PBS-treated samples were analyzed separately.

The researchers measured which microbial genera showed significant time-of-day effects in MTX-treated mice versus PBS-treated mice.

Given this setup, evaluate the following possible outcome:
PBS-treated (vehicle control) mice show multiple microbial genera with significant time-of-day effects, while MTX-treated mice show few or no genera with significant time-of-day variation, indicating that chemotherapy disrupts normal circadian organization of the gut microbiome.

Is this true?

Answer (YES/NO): NO